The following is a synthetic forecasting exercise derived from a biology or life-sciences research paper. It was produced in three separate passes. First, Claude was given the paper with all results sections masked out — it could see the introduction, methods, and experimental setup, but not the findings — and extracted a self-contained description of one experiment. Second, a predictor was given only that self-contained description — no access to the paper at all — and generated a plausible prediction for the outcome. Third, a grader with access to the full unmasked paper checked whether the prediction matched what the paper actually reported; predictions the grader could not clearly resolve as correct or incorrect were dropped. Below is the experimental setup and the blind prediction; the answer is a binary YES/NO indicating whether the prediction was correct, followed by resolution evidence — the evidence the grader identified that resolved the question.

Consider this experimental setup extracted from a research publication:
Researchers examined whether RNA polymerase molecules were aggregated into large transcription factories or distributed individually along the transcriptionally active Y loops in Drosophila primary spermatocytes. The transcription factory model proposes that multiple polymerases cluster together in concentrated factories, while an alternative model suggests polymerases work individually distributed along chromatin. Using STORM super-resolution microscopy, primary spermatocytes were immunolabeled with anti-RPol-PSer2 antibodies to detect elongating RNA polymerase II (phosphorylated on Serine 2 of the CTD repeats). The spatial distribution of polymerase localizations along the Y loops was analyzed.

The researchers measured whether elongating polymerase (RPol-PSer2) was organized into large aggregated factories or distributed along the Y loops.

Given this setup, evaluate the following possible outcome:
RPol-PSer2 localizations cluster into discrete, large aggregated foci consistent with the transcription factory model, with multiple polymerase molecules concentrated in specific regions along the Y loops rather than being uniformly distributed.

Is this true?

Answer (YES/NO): NO